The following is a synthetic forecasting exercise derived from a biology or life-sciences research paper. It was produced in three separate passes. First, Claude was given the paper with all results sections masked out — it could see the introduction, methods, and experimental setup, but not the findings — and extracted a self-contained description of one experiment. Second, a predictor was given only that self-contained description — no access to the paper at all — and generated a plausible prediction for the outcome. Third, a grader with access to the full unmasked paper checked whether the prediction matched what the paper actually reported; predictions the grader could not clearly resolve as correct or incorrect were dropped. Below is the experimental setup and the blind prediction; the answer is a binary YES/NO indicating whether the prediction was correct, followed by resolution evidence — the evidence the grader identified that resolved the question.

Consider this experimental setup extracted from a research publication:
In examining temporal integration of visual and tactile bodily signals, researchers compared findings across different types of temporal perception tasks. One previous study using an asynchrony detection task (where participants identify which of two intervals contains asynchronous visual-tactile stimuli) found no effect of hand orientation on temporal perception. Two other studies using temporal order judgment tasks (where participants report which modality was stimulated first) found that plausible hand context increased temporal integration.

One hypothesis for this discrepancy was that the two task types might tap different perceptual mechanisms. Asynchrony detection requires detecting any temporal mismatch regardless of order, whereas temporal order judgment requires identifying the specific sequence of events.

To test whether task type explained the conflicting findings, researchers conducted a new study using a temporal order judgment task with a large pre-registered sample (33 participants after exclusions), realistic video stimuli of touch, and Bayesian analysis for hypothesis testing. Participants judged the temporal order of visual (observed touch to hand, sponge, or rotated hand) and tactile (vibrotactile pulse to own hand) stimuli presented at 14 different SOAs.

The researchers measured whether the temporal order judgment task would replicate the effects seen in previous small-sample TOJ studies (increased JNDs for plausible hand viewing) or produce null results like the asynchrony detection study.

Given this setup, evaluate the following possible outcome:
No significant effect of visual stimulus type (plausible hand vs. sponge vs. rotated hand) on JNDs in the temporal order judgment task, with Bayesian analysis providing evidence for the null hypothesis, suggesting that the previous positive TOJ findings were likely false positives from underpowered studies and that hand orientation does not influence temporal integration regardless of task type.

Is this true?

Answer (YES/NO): YES